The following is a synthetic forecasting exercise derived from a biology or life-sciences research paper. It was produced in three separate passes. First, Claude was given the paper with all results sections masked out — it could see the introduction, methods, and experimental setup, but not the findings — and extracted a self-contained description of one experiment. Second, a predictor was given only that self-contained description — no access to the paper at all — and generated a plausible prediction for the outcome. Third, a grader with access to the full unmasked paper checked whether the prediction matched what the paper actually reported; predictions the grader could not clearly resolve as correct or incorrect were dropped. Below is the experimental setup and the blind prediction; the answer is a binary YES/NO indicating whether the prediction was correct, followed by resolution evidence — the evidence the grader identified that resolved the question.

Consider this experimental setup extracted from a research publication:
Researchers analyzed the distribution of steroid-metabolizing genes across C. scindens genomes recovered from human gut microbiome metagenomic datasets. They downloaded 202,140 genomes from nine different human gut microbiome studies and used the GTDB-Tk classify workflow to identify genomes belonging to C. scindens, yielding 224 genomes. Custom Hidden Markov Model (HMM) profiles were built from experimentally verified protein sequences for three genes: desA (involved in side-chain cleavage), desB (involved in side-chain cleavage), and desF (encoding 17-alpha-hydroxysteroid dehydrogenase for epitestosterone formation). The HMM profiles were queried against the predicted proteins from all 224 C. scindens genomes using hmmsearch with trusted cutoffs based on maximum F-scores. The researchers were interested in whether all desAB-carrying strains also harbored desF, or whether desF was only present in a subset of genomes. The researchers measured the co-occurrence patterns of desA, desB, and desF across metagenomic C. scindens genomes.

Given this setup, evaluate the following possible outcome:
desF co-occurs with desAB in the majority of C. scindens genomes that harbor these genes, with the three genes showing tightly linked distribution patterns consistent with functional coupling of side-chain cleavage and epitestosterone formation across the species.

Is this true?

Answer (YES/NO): NO